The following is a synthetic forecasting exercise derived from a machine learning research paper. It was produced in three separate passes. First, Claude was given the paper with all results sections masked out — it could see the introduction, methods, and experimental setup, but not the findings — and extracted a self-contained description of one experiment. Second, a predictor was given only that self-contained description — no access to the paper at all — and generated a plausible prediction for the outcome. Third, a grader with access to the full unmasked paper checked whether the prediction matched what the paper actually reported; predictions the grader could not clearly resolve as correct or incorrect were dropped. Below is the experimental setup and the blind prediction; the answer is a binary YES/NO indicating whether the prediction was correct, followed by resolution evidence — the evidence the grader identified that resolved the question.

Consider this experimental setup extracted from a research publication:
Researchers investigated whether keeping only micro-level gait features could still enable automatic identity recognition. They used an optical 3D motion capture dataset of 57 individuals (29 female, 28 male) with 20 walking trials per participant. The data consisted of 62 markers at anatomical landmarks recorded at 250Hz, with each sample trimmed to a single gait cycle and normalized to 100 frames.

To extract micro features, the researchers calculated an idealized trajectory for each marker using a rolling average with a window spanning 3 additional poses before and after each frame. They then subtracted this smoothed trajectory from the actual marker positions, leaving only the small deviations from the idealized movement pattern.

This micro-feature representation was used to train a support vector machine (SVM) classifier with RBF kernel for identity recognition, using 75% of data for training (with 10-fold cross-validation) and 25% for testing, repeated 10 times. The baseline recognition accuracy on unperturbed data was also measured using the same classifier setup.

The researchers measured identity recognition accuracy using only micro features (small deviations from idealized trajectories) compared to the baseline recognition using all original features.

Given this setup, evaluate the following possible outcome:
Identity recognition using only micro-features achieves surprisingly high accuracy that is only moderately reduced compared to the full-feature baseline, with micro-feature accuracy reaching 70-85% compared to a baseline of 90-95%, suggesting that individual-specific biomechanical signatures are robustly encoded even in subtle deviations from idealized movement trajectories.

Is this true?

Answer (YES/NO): NO